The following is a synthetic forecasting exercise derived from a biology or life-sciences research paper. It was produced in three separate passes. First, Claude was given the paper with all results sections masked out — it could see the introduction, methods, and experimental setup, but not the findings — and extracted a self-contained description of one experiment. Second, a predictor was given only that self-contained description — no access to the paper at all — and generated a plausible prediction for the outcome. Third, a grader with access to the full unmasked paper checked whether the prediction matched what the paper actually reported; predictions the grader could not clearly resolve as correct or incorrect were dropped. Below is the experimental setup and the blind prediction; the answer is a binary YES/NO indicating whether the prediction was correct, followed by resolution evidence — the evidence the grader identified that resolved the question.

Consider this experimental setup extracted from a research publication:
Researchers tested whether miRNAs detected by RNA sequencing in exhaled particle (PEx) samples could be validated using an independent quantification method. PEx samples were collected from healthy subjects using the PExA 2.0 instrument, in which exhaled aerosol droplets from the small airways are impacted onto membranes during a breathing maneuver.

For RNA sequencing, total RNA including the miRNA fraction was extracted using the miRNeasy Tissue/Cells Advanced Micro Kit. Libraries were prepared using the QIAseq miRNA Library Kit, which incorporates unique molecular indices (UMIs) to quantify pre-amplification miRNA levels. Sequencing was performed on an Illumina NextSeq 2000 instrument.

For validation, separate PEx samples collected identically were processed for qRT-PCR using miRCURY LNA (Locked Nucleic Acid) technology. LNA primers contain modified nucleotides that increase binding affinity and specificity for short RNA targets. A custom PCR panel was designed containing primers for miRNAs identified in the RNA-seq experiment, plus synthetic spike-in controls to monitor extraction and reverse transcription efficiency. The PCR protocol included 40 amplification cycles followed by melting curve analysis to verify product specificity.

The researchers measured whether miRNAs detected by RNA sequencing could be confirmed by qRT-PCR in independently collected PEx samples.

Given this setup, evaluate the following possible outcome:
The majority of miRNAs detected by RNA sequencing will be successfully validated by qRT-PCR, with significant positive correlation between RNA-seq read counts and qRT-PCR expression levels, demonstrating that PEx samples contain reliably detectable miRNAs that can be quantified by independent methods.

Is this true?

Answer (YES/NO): NO